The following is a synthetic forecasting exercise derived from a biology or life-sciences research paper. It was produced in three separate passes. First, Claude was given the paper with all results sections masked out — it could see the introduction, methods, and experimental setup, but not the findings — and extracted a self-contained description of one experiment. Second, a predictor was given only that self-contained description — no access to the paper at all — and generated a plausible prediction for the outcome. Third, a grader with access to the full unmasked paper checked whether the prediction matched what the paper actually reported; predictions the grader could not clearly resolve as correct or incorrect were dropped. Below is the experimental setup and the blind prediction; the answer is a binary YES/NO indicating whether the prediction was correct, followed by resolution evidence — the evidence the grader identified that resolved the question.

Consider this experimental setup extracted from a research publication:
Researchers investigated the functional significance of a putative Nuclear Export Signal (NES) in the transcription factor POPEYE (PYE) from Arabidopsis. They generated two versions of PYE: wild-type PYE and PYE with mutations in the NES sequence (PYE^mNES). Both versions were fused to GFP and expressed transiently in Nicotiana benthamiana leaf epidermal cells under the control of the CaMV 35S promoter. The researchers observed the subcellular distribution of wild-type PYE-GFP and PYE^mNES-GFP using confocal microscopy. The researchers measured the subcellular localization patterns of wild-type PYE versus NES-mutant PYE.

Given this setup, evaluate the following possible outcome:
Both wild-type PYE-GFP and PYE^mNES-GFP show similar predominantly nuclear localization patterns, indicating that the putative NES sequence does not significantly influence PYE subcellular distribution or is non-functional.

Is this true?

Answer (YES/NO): NO